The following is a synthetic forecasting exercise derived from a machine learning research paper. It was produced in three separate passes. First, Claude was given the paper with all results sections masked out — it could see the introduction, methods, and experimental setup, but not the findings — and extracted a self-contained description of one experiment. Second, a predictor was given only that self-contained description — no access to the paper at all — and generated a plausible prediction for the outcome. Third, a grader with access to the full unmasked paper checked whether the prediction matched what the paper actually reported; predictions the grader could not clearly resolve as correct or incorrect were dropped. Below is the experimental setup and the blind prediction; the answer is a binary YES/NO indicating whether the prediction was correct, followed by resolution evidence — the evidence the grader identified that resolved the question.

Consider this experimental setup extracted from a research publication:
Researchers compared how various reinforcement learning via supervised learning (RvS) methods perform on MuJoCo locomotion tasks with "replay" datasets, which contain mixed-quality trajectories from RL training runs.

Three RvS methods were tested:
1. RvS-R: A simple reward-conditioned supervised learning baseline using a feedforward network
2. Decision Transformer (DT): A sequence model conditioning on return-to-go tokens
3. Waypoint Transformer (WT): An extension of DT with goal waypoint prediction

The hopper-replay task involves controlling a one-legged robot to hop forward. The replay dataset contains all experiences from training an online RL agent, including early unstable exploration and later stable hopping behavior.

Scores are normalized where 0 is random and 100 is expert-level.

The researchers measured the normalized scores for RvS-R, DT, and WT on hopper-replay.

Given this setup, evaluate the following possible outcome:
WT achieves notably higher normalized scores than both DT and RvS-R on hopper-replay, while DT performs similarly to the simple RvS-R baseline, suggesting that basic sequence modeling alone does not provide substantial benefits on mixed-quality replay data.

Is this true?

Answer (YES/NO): NO